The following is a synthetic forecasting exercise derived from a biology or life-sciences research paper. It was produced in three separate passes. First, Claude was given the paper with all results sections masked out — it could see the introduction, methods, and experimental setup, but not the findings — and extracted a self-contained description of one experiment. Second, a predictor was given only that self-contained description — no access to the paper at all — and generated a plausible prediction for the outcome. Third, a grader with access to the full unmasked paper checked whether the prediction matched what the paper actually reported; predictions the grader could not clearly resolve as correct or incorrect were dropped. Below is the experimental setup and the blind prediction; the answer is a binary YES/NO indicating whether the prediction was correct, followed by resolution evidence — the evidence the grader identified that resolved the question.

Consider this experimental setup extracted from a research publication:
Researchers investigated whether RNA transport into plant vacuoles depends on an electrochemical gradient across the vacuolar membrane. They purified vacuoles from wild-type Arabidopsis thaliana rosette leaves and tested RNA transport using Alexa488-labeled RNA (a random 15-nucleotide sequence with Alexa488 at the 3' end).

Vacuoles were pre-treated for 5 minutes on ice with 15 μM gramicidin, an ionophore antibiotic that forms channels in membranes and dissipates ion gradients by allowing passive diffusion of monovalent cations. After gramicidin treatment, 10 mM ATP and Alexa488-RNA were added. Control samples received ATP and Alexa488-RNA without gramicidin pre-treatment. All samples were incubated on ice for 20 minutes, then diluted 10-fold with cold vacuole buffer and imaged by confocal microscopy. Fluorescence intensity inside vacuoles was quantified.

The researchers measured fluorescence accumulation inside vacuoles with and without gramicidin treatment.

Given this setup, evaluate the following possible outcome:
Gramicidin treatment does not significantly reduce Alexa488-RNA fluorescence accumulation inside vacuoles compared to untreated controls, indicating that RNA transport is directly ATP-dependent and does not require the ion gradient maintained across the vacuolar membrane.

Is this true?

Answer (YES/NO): YES